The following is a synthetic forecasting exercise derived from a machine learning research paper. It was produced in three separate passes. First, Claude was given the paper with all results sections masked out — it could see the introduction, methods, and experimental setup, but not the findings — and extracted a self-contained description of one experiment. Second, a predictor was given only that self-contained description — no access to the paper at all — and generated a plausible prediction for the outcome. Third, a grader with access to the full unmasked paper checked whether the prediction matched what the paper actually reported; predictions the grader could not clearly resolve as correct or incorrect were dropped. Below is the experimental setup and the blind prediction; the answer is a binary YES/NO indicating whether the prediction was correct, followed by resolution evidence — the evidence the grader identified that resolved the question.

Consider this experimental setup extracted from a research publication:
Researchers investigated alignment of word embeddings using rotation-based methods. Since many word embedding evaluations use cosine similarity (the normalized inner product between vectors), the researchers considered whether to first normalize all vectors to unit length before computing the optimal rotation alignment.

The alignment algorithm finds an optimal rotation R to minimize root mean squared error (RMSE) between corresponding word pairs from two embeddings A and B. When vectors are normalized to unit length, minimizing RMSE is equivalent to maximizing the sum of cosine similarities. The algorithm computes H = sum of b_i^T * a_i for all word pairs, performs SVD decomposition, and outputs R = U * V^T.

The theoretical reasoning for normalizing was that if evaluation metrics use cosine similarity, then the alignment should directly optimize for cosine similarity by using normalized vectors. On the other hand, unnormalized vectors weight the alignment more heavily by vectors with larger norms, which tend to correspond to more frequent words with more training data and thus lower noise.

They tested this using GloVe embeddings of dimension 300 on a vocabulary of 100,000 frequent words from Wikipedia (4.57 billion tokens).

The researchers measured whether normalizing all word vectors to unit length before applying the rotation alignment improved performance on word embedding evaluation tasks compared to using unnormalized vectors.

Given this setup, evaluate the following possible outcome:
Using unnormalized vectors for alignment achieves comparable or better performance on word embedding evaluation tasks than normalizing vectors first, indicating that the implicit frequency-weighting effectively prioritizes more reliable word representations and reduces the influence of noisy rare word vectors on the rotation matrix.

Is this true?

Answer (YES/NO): YES